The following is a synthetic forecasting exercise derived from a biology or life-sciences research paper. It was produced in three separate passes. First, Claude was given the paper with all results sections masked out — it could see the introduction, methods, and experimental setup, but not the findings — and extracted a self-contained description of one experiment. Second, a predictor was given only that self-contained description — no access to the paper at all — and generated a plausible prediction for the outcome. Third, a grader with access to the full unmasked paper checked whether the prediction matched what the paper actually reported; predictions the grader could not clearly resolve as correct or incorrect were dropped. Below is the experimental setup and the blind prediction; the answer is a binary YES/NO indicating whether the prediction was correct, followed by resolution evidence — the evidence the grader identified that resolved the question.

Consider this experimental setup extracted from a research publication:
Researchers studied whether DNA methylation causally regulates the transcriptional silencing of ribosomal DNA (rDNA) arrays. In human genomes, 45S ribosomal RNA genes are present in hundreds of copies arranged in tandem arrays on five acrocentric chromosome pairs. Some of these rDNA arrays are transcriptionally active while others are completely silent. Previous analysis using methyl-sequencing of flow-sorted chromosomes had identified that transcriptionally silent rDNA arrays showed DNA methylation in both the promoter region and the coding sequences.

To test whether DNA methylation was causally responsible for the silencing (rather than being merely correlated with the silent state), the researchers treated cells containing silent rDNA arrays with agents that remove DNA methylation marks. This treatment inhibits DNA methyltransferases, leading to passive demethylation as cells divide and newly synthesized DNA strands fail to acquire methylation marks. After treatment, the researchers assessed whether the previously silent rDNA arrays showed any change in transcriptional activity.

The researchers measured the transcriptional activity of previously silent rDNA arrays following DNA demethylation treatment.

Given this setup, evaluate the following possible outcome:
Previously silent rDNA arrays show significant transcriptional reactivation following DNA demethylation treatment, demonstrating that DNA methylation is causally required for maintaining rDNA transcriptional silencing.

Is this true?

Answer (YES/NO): YES